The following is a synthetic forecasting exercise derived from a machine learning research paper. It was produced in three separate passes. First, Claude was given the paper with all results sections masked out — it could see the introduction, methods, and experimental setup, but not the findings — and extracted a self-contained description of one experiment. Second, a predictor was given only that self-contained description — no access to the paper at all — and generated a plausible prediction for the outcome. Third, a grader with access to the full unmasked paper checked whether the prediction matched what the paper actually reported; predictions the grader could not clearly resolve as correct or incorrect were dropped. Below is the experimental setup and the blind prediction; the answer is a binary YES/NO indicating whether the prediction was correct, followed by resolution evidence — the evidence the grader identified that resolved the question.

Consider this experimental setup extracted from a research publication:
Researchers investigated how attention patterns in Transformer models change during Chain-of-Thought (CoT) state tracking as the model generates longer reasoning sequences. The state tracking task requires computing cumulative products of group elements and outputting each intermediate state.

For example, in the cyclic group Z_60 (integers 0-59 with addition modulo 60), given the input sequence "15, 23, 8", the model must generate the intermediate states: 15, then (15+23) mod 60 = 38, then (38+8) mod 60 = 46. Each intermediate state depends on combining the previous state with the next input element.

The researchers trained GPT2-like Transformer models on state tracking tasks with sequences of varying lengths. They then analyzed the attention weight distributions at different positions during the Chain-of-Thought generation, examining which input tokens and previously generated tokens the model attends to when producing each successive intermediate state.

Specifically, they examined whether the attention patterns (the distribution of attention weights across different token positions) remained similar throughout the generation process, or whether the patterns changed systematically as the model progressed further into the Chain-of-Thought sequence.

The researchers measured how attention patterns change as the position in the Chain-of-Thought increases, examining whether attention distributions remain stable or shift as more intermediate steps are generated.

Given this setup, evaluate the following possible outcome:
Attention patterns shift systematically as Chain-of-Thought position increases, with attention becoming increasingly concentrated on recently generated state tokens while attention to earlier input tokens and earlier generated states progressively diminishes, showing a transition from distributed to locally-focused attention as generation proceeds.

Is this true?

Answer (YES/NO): NO